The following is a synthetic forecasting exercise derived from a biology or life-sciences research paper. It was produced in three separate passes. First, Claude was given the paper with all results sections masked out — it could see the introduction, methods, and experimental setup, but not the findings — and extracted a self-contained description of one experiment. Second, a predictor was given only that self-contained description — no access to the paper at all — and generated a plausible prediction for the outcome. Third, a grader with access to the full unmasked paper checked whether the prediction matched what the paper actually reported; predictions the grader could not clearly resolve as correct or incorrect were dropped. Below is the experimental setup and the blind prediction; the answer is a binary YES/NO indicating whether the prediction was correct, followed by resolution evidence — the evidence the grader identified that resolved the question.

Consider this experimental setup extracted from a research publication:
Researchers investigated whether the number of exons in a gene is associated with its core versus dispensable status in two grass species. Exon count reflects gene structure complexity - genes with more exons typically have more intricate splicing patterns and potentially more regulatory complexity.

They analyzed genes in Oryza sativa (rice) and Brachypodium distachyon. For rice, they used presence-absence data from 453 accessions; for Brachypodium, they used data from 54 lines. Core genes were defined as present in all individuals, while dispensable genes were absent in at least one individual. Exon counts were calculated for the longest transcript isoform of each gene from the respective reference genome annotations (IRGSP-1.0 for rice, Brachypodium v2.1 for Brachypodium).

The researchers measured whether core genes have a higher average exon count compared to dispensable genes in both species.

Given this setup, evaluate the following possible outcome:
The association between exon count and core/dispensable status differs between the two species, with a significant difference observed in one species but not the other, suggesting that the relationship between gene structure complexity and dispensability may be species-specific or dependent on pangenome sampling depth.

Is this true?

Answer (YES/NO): NO